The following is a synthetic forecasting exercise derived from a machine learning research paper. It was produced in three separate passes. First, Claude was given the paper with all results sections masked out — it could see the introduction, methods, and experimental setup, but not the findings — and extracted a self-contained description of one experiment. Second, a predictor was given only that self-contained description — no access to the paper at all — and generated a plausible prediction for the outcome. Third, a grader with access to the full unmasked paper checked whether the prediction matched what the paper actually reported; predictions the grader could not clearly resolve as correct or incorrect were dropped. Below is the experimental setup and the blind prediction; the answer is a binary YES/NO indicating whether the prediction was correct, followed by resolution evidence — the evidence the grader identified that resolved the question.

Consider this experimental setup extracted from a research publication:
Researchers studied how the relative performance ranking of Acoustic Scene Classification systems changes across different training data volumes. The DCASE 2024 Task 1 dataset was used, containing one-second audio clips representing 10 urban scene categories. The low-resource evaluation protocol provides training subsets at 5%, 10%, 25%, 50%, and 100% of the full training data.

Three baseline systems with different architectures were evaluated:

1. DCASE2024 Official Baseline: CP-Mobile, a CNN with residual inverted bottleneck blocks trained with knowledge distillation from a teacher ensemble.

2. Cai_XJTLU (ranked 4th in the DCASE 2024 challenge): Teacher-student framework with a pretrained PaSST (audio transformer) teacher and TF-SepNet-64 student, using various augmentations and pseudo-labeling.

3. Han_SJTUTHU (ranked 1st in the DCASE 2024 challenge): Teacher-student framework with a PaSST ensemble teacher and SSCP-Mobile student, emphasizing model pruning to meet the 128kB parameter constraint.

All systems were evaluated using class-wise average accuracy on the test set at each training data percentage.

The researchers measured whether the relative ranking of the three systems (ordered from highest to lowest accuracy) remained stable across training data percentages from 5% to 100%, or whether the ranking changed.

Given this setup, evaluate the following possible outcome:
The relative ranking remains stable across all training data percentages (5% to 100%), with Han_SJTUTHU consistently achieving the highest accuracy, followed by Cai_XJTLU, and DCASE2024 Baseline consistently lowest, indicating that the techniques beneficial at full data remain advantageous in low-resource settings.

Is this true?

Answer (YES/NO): NO